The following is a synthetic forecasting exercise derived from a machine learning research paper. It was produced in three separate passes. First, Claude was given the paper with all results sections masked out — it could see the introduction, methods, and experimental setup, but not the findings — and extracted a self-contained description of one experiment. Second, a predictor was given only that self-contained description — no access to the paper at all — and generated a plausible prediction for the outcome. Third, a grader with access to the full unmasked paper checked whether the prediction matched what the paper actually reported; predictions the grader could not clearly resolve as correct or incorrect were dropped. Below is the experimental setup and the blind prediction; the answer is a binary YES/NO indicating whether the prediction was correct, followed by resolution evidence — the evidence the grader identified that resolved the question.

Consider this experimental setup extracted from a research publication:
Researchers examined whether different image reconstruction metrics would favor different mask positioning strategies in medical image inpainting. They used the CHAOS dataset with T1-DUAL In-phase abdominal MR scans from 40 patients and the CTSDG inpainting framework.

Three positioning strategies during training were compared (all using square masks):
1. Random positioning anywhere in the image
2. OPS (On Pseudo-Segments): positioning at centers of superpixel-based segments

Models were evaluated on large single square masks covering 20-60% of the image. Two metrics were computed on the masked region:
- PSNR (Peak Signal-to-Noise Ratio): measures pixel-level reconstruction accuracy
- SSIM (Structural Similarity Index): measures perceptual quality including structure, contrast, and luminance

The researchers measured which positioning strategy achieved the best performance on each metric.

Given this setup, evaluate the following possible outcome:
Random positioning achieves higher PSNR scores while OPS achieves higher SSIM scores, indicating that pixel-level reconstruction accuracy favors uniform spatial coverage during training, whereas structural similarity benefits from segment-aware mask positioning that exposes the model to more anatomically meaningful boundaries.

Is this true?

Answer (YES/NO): YES